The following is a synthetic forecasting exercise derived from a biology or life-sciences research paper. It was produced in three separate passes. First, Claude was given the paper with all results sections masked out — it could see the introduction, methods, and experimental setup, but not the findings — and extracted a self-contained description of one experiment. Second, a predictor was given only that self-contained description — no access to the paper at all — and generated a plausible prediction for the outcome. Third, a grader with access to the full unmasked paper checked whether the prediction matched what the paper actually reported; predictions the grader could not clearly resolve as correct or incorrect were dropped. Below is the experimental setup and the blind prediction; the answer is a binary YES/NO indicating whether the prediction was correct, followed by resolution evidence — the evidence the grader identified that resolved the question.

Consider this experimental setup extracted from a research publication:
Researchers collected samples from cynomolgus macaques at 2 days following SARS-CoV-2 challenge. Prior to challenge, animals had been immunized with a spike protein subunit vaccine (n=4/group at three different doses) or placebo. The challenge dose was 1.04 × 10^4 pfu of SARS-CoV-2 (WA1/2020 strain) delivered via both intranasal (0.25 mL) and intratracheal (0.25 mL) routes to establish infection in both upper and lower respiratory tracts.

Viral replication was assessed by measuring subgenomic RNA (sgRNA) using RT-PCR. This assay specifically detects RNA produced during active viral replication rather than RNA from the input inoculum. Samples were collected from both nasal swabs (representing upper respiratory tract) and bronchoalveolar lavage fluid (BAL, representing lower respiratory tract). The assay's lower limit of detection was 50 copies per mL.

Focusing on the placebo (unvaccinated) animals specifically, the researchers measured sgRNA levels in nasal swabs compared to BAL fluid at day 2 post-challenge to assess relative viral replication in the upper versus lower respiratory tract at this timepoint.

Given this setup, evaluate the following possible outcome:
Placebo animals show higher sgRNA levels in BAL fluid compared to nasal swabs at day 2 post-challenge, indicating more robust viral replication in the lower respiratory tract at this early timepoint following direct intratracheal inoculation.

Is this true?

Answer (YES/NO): NO